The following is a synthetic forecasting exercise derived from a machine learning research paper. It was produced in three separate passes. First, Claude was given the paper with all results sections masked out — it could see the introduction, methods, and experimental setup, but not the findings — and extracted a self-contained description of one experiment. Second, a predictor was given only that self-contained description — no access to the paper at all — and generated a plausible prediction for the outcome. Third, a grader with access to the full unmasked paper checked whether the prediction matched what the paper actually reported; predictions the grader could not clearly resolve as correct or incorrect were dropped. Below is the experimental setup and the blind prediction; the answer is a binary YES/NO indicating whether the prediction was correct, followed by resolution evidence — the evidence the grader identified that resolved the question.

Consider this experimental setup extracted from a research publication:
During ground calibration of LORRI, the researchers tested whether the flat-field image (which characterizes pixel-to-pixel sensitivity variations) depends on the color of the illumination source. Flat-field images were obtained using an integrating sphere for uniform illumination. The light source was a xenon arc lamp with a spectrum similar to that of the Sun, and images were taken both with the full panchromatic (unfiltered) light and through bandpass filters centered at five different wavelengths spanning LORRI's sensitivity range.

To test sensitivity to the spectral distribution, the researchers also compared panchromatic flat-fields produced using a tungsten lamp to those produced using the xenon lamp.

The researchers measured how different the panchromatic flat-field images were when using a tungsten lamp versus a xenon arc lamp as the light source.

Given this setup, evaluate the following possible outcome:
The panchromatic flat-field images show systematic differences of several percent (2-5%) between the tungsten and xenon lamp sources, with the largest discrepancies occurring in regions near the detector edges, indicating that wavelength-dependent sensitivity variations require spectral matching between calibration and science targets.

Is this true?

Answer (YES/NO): NO